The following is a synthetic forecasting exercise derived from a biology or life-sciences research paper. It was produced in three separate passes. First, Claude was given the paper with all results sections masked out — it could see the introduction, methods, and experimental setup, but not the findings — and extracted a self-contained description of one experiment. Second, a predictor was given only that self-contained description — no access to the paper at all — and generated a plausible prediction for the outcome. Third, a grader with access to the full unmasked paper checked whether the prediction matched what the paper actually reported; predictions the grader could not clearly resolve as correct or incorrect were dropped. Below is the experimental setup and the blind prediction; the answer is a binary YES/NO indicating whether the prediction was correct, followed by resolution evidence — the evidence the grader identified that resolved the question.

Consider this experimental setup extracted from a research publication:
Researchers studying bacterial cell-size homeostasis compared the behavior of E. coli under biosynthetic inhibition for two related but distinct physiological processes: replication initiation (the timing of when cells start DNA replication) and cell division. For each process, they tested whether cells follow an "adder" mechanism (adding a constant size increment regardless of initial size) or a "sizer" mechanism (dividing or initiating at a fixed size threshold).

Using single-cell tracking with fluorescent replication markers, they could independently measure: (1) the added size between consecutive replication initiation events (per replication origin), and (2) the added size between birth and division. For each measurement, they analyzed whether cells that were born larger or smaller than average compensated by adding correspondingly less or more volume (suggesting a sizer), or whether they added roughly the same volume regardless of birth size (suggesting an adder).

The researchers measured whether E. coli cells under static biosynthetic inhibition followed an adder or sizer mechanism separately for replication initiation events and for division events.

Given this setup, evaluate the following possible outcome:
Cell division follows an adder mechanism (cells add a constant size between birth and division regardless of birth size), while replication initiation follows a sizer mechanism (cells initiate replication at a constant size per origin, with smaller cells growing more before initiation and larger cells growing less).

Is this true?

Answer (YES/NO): NO